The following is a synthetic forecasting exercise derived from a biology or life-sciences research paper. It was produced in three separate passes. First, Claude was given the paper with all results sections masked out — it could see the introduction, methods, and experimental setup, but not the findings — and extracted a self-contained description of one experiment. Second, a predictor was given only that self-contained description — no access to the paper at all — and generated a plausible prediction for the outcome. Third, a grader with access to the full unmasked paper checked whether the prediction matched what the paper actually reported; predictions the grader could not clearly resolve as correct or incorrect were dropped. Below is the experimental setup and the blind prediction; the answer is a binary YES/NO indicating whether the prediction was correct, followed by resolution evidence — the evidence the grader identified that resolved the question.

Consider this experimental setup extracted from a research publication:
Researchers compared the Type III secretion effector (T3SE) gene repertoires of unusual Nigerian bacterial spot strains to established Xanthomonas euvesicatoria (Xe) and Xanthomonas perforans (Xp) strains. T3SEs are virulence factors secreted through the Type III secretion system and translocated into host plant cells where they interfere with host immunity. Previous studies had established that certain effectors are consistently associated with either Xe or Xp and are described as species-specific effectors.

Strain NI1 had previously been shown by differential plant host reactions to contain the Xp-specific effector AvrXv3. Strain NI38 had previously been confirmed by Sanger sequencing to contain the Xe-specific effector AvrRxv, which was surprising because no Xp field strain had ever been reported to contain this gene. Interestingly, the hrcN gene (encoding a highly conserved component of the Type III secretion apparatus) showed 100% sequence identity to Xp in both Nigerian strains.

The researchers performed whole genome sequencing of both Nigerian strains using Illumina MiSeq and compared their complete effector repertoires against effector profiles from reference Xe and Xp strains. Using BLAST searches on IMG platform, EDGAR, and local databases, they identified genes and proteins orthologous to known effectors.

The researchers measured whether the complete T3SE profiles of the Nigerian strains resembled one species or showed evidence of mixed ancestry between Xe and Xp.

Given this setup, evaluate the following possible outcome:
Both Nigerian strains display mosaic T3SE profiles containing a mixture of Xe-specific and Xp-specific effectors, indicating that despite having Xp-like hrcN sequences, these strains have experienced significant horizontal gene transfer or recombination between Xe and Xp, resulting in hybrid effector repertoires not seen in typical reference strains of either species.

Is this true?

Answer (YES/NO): YES